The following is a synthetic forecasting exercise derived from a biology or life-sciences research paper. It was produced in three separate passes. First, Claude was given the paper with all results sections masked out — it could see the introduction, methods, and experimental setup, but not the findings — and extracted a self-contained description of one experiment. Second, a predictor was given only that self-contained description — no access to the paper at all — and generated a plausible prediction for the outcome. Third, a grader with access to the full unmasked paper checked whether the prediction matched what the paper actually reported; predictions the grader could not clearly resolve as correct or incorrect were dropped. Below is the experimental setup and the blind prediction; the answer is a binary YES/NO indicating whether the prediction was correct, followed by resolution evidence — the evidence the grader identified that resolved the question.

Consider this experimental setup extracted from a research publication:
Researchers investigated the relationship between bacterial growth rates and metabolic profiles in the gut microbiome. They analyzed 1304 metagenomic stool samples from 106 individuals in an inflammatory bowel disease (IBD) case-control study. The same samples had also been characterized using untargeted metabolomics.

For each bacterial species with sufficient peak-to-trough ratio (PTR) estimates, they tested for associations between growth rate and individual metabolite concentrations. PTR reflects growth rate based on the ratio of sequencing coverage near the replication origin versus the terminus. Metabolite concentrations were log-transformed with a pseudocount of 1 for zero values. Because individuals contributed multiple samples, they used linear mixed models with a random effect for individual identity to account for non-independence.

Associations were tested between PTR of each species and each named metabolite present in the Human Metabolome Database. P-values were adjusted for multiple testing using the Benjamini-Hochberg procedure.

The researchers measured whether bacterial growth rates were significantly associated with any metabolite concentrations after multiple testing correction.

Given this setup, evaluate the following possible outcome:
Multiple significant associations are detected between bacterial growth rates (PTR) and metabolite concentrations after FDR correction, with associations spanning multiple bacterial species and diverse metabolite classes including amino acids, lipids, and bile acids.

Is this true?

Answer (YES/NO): NO